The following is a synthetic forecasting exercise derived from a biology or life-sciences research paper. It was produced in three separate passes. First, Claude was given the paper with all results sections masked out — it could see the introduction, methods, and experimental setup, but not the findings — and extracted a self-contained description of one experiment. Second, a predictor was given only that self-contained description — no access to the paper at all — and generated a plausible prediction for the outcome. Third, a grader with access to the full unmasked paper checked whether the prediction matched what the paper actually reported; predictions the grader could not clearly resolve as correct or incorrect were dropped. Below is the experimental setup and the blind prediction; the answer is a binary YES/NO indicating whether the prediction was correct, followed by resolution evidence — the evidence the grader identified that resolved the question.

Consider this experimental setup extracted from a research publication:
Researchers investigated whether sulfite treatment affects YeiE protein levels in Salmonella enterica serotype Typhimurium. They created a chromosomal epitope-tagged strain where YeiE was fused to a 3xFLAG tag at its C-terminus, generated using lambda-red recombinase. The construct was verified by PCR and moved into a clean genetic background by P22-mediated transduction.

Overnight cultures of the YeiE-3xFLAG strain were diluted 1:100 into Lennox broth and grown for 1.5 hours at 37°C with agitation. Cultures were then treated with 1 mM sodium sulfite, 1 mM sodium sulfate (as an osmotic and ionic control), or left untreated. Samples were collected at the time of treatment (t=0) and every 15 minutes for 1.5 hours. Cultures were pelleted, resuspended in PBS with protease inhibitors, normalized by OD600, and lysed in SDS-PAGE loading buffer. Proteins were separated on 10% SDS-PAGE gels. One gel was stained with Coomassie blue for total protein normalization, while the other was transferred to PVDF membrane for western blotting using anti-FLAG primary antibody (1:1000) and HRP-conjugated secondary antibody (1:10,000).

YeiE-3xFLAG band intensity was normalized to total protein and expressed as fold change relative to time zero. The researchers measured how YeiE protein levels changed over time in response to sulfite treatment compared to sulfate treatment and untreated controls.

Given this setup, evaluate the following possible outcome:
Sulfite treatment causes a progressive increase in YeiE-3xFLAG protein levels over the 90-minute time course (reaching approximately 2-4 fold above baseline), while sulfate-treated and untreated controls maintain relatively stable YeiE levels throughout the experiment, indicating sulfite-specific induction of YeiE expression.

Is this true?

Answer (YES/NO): NO